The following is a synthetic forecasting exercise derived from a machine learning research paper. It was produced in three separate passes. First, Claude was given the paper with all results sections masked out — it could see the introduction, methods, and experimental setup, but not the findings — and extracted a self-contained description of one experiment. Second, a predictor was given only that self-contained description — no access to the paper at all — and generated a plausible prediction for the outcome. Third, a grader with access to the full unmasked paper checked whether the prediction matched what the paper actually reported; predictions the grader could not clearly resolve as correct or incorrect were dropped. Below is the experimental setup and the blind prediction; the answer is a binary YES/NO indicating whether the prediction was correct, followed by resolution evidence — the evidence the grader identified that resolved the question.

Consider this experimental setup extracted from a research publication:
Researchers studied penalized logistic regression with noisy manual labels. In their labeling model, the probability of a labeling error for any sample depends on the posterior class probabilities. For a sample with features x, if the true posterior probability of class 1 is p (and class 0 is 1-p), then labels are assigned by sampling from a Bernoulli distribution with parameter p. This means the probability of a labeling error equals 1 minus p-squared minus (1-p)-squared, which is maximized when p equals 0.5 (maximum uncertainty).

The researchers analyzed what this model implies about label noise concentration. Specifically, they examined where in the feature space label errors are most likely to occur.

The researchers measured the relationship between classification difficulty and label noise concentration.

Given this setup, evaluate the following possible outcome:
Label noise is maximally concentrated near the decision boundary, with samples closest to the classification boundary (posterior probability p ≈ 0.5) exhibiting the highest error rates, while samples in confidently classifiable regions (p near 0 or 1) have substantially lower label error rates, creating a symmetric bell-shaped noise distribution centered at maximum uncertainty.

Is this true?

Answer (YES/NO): YES